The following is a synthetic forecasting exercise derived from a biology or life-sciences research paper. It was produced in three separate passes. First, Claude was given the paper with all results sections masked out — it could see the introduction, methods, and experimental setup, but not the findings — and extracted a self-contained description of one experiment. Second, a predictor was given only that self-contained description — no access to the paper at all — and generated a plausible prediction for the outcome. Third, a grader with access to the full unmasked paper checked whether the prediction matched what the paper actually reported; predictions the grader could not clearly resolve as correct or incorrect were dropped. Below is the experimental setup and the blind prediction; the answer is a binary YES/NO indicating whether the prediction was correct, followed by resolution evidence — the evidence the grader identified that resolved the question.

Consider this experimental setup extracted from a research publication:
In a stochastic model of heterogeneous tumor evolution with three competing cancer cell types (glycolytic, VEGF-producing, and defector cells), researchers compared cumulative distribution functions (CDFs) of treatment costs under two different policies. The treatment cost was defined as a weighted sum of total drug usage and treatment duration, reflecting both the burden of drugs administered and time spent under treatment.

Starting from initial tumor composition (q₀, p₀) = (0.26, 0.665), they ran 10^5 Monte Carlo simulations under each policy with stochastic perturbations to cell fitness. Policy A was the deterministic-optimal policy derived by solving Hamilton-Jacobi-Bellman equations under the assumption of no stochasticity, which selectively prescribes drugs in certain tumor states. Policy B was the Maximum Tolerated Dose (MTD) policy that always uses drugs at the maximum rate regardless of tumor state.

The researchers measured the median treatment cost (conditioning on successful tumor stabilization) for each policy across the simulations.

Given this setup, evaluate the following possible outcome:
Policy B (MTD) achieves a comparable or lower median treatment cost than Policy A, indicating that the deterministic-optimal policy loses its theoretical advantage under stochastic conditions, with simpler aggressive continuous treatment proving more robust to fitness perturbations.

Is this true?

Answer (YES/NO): NO